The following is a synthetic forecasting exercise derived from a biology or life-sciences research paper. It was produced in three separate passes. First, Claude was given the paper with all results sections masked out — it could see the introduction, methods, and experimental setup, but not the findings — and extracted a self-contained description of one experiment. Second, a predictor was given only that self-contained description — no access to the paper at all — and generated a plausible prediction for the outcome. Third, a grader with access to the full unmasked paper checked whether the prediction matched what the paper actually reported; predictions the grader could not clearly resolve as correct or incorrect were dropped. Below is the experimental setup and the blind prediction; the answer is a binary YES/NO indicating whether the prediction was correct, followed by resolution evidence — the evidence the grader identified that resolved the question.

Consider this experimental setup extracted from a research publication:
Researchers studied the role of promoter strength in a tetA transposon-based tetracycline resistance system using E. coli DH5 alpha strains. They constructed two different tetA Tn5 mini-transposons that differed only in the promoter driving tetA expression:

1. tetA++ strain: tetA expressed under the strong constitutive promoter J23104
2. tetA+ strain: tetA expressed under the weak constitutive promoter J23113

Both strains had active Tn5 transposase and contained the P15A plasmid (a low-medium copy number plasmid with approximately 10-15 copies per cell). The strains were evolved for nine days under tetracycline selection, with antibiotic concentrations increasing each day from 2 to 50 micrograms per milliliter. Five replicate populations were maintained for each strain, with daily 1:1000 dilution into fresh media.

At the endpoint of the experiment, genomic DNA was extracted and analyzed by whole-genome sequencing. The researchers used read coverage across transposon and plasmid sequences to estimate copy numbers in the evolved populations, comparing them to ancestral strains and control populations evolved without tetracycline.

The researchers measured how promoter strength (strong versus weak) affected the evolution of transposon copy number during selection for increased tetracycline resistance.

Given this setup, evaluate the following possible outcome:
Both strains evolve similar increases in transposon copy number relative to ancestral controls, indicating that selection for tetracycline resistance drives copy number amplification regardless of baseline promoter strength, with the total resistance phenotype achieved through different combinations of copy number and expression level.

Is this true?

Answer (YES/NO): YES